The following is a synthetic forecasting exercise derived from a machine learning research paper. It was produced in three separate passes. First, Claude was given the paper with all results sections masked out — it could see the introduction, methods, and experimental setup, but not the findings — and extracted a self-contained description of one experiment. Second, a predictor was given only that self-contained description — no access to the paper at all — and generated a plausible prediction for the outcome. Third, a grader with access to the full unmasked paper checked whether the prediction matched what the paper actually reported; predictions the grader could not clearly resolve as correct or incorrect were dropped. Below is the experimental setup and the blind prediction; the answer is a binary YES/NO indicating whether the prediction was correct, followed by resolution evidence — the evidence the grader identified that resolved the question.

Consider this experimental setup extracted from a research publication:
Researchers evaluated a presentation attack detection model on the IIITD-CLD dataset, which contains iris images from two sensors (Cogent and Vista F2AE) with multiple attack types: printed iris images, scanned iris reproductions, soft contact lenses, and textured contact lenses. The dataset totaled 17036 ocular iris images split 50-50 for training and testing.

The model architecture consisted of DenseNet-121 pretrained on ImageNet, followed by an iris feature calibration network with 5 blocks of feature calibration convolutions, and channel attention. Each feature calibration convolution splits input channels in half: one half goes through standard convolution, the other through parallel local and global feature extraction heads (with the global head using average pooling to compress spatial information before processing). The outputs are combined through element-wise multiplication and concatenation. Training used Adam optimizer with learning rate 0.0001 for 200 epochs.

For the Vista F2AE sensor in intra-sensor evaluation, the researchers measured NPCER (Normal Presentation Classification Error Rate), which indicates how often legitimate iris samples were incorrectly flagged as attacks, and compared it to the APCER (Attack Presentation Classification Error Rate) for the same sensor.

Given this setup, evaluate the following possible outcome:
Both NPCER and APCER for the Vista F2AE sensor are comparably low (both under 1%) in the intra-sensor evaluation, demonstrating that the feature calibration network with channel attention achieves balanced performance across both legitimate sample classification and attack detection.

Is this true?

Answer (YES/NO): YES